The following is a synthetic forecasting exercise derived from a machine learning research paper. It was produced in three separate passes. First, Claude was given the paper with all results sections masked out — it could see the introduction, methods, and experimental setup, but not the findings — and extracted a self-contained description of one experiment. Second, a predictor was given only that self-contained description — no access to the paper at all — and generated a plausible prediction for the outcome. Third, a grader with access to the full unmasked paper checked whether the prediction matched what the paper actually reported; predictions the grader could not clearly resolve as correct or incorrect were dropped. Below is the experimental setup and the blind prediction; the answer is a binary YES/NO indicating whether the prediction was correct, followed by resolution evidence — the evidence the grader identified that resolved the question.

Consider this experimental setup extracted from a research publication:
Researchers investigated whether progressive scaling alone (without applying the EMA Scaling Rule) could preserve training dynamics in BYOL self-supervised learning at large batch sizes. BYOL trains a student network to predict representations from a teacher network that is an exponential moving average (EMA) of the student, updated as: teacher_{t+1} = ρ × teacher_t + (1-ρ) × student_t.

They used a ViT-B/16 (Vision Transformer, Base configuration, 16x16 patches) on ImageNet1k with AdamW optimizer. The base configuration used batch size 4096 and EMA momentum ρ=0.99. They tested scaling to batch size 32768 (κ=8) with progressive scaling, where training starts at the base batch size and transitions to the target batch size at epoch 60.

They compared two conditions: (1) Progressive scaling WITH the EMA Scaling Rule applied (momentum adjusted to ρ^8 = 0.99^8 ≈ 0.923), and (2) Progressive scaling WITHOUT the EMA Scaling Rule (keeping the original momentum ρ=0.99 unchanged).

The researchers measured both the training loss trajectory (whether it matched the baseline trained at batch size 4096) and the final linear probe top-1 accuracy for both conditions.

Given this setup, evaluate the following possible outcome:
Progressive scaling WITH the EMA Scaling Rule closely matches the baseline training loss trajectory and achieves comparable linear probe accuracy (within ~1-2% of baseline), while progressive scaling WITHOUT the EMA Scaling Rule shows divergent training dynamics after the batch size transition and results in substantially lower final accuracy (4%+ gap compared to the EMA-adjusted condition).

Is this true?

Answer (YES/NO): NO